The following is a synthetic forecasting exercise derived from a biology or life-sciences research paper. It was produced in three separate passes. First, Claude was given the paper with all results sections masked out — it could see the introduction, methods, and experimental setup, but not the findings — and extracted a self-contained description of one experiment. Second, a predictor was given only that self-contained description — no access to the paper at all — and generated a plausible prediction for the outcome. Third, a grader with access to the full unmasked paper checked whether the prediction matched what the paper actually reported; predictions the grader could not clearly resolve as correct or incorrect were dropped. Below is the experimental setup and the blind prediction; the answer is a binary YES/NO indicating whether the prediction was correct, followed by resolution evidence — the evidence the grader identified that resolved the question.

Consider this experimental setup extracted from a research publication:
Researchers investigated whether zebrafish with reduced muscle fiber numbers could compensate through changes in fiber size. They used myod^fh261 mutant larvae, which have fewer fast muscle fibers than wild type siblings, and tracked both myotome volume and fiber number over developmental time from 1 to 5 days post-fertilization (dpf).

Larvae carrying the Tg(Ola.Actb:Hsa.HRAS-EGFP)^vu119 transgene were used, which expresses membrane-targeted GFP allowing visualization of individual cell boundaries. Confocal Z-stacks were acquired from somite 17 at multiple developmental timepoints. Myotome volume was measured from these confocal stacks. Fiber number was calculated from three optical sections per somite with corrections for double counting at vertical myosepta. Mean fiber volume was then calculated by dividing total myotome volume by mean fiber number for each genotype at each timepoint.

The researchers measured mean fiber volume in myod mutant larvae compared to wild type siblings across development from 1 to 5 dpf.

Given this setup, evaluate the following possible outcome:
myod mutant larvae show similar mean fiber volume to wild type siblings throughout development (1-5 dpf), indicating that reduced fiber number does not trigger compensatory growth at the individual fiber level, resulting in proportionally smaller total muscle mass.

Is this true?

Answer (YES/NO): NO